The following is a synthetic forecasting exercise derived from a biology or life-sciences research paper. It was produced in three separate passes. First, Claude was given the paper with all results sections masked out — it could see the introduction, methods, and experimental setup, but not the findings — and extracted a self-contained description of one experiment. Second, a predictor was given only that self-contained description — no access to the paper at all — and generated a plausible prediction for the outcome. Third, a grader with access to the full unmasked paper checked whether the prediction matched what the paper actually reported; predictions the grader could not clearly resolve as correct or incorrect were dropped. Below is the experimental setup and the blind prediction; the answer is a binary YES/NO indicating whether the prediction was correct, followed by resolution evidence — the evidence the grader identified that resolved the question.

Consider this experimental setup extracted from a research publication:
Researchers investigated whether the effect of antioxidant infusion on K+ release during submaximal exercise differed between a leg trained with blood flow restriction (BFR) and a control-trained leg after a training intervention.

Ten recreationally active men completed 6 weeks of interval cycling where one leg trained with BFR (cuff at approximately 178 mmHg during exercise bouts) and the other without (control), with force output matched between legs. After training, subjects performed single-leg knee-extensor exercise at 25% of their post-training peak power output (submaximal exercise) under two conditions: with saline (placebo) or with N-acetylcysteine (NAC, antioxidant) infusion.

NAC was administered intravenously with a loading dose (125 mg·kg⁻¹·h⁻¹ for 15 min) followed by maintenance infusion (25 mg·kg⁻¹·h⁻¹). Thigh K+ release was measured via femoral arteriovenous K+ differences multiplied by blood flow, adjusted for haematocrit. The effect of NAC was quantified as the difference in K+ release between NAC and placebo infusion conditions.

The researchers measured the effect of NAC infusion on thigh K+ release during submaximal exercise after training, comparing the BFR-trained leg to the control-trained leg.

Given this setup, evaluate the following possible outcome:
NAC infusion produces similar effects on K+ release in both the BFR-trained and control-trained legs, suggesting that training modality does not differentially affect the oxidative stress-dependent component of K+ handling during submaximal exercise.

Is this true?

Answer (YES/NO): NO